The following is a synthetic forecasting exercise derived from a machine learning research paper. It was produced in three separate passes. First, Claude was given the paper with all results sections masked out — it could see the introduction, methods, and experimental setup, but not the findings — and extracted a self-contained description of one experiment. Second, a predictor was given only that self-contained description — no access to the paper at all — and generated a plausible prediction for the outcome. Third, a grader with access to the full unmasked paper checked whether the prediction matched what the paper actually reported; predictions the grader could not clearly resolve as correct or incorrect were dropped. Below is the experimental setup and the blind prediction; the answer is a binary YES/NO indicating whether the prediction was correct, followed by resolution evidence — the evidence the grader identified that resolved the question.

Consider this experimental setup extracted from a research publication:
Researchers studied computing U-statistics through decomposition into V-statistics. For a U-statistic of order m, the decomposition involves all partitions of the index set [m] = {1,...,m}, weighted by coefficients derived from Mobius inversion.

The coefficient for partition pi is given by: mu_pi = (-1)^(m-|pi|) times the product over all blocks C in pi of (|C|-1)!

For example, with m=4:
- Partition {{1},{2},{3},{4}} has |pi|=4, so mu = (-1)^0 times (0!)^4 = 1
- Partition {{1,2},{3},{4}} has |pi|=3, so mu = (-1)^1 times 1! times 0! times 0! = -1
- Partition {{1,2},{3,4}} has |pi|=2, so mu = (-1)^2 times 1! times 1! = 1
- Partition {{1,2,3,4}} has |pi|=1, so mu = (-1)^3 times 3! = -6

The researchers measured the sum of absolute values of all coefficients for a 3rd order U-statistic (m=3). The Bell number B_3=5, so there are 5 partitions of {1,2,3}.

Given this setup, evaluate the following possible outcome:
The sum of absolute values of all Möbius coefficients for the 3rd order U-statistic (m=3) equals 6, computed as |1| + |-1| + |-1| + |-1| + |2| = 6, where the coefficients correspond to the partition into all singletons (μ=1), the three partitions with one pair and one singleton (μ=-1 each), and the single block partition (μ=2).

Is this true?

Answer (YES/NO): YES